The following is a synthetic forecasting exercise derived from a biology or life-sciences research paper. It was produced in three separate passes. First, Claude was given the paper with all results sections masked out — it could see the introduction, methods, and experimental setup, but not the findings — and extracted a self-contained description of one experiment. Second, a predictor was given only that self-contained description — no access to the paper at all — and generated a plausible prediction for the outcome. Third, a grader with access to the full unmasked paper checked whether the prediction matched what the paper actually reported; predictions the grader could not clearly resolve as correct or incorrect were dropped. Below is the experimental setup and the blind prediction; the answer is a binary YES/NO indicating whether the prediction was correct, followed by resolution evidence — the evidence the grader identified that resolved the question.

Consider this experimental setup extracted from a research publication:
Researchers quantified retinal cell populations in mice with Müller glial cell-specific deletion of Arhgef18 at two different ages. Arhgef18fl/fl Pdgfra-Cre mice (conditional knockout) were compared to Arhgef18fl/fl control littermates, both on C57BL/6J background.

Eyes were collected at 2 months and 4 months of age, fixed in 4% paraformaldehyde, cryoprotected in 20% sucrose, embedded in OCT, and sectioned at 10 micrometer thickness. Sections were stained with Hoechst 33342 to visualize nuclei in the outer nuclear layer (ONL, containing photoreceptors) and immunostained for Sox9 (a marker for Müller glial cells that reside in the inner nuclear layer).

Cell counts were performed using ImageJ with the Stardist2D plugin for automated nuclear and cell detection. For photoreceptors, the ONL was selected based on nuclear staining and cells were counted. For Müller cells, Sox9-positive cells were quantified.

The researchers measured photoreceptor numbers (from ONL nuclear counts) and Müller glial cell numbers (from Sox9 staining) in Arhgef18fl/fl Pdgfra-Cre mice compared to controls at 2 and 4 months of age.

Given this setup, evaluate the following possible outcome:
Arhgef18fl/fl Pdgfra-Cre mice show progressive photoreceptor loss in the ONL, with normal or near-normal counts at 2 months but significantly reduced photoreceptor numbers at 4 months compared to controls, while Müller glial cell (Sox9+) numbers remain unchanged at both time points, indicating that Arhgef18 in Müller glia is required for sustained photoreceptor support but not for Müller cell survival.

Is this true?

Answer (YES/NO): NO